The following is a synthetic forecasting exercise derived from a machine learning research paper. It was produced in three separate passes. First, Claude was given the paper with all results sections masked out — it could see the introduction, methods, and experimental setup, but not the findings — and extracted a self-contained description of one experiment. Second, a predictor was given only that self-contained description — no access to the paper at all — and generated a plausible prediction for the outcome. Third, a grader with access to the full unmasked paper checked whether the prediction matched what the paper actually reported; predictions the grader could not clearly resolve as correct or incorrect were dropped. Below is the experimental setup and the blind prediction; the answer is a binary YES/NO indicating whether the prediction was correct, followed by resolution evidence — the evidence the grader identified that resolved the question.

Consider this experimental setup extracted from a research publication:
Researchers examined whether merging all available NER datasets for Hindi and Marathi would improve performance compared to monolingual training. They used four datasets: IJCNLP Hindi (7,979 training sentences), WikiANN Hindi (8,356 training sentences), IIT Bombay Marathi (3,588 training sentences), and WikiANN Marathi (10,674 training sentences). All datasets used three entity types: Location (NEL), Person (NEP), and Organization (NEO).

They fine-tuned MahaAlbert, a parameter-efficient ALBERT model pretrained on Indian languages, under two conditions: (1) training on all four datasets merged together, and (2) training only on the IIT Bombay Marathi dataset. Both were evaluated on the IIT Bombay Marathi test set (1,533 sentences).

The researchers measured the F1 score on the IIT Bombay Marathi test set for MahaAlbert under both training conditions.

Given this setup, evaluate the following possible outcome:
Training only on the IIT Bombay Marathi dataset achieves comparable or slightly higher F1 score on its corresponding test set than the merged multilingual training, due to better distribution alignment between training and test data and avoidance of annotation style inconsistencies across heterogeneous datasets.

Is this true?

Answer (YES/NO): NO